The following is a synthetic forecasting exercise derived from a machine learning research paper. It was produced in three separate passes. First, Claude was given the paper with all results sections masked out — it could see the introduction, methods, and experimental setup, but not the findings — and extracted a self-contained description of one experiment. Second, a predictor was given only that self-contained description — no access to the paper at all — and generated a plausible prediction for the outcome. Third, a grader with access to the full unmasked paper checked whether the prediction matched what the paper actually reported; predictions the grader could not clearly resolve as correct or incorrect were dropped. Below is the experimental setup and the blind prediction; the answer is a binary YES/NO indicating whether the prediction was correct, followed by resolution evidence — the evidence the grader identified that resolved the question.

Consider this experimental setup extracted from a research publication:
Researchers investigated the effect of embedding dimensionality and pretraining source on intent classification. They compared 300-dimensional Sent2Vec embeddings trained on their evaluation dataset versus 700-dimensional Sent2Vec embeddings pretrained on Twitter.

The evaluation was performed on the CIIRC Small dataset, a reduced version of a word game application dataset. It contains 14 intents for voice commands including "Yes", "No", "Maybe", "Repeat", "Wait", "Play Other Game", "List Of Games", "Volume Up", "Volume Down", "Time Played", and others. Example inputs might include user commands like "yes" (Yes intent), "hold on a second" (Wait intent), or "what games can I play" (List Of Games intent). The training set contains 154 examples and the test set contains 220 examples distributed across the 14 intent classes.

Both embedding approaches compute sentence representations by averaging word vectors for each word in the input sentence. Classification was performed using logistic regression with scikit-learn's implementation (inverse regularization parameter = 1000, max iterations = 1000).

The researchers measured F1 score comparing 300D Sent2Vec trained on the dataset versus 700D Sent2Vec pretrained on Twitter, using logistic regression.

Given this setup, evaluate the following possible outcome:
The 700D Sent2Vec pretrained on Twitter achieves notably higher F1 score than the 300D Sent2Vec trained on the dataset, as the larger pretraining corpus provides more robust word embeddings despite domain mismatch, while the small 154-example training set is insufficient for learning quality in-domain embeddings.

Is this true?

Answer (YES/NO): NO